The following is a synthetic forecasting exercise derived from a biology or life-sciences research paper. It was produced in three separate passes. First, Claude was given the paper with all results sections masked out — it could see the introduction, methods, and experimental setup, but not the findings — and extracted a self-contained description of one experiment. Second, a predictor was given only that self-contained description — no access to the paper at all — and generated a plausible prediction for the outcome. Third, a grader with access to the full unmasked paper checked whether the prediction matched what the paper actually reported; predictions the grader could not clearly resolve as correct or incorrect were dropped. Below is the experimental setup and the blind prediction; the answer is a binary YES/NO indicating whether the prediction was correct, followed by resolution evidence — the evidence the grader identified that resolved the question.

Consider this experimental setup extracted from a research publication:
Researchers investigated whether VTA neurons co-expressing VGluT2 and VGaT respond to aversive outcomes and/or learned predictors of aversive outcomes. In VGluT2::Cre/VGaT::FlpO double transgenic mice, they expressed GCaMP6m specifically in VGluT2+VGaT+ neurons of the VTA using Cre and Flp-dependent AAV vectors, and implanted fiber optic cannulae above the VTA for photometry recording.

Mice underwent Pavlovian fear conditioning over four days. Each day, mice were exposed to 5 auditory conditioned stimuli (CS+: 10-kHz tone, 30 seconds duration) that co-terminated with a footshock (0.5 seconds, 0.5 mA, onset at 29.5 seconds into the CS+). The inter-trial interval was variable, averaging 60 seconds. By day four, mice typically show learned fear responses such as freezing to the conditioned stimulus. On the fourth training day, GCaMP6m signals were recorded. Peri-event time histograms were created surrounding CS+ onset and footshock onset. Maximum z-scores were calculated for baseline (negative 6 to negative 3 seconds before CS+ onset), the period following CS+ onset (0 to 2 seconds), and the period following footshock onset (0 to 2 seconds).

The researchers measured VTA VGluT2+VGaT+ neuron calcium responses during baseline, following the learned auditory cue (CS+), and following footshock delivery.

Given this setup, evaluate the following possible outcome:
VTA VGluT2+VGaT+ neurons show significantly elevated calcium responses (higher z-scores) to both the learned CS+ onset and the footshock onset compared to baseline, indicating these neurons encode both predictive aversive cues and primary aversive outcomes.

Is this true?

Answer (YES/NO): NO